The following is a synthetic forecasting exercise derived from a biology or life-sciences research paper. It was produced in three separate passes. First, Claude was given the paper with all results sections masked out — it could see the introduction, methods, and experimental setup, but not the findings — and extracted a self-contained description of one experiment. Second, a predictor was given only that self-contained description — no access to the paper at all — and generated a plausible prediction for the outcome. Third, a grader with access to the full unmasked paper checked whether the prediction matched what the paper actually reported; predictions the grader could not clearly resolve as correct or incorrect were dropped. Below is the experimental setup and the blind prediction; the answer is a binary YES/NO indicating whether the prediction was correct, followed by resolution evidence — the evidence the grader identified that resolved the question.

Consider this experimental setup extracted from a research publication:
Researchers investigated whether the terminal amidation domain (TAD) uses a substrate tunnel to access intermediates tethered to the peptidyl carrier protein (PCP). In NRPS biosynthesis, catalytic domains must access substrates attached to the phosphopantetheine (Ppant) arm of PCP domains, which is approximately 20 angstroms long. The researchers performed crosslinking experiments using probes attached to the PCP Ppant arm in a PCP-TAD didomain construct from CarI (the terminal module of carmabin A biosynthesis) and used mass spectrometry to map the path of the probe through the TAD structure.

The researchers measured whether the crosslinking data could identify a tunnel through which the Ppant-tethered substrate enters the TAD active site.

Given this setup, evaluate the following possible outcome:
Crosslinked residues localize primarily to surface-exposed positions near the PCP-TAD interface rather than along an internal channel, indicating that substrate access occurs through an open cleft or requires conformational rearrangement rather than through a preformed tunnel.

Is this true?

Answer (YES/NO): NO